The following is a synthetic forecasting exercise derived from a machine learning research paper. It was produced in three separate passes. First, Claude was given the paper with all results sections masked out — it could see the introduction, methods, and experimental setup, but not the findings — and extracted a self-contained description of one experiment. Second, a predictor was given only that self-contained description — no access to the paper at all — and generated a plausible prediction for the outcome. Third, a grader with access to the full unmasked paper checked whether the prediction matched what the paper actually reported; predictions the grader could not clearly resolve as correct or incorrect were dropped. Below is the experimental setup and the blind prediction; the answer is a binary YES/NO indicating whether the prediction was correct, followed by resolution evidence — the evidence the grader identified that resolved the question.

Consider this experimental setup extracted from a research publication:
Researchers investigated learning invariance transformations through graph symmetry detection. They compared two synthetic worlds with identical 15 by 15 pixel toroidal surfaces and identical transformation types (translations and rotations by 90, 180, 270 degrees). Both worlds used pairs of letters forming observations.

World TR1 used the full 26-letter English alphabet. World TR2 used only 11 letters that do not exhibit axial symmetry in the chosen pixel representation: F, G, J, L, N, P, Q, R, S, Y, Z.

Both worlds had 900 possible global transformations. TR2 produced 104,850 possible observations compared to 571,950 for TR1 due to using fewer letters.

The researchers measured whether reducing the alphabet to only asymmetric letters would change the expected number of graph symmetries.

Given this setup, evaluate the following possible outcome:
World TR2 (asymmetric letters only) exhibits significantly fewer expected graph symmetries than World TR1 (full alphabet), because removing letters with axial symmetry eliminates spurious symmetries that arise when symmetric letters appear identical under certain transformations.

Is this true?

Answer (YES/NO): NO